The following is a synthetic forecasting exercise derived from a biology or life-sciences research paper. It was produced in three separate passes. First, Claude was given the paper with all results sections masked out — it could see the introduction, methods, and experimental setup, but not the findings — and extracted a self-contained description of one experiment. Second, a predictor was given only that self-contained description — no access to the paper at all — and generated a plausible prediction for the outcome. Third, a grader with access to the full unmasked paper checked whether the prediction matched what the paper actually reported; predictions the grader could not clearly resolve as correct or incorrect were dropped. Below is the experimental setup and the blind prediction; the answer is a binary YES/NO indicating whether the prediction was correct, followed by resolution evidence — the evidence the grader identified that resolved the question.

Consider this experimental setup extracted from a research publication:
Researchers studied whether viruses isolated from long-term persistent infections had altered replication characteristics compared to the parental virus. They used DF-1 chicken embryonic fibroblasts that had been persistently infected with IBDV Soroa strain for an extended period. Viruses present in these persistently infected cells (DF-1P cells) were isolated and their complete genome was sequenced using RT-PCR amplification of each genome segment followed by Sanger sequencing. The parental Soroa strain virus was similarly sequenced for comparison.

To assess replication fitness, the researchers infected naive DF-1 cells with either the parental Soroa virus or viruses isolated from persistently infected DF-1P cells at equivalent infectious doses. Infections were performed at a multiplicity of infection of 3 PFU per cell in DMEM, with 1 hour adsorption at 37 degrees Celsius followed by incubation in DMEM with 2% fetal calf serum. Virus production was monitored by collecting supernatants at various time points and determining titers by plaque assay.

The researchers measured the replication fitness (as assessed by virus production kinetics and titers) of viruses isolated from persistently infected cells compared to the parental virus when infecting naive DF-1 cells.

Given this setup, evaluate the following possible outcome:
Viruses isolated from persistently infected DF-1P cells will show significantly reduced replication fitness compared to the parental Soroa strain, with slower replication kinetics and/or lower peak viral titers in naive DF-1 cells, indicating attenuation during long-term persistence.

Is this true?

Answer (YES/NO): NO